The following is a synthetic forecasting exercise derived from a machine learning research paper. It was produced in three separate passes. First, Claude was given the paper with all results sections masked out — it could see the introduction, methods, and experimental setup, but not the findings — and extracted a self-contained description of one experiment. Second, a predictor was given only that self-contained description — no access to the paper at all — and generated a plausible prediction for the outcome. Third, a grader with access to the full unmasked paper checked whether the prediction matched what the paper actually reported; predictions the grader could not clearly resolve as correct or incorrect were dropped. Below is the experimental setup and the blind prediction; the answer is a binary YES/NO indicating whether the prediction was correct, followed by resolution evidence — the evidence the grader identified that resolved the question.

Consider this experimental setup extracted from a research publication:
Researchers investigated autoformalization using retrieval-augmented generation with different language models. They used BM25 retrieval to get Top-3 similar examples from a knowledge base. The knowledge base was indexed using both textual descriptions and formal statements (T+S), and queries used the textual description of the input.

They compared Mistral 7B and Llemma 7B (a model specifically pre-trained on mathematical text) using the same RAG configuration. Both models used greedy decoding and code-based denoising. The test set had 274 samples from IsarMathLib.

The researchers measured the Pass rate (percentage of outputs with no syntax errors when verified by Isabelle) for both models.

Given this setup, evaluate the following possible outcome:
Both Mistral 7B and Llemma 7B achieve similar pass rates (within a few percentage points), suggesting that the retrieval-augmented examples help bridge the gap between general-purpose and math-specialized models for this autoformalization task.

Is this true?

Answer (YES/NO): NO